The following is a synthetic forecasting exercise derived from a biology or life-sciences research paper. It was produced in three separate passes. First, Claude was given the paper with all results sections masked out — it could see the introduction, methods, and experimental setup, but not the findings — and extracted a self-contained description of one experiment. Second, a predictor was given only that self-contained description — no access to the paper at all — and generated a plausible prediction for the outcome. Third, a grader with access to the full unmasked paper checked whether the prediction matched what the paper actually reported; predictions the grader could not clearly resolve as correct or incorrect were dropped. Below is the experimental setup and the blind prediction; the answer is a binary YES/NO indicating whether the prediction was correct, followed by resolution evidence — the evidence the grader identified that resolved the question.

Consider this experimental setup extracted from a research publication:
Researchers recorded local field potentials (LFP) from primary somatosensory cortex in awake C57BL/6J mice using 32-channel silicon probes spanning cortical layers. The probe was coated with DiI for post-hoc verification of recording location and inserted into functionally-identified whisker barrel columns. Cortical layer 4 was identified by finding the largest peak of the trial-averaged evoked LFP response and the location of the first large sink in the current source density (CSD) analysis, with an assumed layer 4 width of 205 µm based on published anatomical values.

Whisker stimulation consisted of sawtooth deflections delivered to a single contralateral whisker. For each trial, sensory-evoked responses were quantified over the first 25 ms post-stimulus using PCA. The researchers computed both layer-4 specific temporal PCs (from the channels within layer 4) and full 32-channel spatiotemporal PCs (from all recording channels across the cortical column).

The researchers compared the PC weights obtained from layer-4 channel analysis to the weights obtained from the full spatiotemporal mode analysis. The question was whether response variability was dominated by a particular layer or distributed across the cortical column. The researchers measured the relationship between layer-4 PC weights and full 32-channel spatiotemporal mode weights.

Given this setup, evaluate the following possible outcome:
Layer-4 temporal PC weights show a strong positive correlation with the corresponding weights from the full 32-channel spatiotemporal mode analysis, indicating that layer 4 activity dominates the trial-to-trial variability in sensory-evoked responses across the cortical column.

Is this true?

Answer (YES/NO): YES